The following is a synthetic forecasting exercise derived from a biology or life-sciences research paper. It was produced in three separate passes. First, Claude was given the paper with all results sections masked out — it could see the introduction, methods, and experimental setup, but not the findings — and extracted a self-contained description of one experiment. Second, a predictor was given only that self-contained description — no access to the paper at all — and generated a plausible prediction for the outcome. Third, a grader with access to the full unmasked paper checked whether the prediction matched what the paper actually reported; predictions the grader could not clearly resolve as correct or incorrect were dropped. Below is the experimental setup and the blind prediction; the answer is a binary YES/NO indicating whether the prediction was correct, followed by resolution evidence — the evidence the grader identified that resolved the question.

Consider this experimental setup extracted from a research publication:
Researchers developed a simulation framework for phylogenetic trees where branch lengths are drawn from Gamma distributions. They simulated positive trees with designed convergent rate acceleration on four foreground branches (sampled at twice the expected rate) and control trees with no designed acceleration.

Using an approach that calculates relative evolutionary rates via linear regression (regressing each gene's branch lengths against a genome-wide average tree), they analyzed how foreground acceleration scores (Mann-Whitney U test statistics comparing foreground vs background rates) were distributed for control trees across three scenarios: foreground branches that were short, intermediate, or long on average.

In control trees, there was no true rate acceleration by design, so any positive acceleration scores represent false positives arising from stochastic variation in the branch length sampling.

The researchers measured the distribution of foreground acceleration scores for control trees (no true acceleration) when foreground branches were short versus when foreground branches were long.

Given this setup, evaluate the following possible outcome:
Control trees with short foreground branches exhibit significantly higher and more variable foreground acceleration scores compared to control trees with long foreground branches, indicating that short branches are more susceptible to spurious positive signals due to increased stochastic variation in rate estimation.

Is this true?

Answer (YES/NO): NO